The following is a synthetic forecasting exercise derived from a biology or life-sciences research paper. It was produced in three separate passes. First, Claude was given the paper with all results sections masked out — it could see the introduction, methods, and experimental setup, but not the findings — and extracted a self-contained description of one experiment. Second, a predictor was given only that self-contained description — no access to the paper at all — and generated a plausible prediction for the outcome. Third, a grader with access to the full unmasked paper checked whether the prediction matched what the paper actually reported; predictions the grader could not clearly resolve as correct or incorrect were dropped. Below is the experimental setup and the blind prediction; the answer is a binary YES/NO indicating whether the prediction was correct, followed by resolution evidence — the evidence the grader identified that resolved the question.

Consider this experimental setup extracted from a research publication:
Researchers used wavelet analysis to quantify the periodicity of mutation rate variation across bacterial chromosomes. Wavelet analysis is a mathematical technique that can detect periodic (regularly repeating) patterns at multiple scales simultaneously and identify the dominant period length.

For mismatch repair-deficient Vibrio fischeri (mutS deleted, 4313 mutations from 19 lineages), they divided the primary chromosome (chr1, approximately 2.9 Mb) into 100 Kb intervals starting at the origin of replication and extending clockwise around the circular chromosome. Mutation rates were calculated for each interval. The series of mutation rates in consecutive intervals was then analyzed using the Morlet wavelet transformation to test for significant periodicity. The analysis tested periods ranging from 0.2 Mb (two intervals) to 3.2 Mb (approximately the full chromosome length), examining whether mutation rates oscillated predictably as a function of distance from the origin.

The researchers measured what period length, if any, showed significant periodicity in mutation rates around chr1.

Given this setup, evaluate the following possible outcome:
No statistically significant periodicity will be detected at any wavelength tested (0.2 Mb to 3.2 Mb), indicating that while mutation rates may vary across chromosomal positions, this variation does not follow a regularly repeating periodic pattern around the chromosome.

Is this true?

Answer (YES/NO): NO